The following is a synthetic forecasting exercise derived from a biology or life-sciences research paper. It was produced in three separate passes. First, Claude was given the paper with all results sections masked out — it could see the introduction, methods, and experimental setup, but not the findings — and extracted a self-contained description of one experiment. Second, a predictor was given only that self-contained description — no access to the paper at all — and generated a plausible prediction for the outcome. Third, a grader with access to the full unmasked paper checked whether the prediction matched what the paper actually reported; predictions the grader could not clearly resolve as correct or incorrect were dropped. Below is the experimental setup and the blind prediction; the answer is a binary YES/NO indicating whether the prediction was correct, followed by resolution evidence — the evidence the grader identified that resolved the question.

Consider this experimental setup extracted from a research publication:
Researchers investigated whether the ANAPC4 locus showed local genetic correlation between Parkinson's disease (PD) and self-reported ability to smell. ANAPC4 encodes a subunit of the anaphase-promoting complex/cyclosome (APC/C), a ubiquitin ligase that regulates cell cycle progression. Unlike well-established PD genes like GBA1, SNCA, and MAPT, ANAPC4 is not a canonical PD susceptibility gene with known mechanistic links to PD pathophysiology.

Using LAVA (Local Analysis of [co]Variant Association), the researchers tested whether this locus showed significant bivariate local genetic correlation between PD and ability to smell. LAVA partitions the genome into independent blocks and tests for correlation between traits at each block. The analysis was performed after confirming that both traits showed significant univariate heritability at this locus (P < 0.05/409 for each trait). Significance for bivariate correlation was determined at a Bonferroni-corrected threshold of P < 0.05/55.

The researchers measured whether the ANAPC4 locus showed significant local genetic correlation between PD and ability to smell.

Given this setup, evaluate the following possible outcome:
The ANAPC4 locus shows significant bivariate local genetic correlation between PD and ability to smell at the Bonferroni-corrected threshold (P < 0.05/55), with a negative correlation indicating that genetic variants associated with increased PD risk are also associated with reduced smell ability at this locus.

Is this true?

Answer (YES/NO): YES